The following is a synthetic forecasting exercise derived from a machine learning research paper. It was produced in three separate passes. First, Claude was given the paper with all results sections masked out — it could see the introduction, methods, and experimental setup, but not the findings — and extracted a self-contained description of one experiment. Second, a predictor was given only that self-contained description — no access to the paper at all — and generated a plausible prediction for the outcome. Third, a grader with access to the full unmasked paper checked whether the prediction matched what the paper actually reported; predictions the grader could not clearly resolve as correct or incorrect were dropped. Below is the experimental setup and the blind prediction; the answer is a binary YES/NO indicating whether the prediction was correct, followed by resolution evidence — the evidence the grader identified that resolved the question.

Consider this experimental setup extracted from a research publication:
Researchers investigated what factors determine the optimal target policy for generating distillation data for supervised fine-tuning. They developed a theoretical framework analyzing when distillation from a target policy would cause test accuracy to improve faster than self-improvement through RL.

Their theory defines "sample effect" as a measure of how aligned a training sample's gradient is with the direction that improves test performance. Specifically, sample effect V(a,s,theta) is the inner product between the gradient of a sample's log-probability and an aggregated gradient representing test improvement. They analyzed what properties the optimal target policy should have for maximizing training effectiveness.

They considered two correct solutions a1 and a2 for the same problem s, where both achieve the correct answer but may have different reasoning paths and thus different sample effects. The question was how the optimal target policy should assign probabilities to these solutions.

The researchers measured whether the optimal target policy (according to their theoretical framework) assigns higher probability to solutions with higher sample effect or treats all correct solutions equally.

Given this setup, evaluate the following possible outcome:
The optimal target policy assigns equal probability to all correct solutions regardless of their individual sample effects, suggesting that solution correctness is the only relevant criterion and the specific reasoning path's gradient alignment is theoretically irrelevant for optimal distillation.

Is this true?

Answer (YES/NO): NO